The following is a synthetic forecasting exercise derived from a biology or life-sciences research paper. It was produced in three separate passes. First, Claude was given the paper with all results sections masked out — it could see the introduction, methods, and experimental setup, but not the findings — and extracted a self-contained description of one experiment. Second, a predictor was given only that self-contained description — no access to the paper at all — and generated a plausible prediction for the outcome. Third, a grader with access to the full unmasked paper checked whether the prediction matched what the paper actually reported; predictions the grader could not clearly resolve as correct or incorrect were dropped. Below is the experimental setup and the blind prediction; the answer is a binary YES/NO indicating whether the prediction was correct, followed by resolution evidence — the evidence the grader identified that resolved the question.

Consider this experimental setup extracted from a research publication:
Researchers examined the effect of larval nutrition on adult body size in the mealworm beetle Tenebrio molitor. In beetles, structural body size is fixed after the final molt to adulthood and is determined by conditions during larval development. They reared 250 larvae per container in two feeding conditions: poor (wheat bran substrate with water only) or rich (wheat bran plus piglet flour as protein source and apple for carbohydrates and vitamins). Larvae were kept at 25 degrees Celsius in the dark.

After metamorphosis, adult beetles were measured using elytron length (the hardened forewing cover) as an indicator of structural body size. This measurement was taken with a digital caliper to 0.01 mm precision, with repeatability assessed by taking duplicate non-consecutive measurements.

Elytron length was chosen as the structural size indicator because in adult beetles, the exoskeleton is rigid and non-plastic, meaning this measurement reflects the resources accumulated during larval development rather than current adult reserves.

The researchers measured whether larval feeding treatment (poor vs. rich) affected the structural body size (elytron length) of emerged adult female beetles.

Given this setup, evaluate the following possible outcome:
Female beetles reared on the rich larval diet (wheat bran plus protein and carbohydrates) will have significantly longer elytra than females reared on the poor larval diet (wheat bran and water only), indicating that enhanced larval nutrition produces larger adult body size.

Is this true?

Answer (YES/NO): NO